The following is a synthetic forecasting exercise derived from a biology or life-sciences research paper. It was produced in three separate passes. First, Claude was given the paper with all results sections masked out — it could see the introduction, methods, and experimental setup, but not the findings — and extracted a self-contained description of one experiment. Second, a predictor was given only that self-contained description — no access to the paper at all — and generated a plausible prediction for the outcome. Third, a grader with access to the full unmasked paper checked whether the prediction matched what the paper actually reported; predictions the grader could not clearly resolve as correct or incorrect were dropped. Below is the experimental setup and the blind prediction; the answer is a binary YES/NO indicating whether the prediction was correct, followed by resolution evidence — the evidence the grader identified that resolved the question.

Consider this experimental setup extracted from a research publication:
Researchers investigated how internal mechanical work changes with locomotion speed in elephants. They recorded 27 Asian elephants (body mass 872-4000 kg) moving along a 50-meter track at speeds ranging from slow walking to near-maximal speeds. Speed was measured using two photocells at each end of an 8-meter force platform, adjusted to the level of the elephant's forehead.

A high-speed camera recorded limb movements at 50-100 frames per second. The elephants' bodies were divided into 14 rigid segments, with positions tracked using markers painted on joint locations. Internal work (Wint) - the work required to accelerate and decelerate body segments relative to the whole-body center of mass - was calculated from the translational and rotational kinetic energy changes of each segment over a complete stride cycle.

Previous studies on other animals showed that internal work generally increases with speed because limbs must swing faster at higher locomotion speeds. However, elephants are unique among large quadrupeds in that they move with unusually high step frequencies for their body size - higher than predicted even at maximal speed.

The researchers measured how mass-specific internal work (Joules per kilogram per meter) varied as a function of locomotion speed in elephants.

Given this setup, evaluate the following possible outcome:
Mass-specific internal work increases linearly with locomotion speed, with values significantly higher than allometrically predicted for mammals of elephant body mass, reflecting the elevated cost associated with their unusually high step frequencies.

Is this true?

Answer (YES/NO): NO